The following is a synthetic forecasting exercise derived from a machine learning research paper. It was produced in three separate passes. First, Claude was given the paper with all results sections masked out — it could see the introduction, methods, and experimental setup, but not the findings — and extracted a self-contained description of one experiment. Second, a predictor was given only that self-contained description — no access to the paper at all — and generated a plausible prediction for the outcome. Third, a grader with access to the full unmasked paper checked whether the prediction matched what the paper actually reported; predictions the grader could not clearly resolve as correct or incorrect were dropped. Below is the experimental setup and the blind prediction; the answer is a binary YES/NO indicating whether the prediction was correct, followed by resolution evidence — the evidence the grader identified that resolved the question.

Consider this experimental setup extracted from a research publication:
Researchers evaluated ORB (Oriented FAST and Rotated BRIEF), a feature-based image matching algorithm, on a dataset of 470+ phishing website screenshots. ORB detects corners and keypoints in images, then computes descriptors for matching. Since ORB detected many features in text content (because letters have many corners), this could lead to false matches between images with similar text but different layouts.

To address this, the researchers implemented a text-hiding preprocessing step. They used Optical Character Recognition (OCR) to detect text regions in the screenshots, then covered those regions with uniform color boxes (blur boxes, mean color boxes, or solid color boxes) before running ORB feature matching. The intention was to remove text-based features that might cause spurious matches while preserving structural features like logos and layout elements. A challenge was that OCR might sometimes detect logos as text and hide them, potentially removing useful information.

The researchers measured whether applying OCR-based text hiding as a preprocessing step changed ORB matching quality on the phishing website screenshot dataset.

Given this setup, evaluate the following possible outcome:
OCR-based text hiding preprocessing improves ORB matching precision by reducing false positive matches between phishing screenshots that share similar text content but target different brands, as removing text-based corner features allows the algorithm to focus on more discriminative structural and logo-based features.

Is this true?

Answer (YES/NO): NO